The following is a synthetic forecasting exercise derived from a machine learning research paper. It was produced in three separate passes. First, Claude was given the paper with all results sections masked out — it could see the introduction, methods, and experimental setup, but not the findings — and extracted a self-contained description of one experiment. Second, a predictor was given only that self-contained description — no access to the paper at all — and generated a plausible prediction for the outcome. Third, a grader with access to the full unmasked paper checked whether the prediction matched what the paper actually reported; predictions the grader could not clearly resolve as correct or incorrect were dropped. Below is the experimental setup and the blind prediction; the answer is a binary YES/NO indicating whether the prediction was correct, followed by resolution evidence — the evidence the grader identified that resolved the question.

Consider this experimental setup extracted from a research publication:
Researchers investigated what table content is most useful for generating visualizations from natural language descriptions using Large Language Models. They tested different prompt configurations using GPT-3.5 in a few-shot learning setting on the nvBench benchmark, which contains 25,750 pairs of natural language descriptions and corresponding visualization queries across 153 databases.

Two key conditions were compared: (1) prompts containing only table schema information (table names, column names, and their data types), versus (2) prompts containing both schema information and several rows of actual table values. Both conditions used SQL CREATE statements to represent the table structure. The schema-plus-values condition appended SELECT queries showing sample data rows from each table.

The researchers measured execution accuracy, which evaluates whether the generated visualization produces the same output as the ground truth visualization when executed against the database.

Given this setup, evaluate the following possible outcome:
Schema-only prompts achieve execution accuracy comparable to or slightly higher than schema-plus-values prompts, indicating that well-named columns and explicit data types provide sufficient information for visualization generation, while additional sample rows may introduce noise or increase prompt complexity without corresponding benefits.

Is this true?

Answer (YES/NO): YES